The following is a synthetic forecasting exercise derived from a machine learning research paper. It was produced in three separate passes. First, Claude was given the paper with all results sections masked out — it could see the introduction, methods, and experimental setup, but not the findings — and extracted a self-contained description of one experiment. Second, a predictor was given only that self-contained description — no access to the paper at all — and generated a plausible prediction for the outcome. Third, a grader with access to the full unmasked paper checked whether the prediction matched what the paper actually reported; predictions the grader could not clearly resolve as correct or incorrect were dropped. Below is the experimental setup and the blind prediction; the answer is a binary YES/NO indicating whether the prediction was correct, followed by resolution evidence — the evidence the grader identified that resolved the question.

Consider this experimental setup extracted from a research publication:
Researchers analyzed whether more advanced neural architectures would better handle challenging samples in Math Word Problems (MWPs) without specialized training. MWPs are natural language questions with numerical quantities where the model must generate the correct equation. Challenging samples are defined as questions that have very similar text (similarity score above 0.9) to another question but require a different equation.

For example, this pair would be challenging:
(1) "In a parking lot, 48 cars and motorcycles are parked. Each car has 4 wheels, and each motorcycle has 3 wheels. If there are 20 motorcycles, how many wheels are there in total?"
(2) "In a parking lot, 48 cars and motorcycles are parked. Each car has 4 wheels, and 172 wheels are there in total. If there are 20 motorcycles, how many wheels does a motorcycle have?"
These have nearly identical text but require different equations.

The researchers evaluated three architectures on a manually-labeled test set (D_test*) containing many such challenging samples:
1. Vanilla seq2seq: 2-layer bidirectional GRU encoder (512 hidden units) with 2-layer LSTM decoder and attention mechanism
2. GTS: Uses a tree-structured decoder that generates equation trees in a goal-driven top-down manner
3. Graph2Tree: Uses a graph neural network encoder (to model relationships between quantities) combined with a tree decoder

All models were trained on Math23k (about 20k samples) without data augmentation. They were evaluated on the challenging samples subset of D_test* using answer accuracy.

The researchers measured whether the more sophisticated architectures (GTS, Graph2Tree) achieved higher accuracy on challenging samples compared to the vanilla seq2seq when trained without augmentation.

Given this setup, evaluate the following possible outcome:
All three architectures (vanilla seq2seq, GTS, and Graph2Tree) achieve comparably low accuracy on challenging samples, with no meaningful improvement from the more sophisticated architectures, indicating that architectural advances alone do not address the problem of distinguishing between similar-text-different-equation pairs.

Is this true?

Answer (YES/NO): YES